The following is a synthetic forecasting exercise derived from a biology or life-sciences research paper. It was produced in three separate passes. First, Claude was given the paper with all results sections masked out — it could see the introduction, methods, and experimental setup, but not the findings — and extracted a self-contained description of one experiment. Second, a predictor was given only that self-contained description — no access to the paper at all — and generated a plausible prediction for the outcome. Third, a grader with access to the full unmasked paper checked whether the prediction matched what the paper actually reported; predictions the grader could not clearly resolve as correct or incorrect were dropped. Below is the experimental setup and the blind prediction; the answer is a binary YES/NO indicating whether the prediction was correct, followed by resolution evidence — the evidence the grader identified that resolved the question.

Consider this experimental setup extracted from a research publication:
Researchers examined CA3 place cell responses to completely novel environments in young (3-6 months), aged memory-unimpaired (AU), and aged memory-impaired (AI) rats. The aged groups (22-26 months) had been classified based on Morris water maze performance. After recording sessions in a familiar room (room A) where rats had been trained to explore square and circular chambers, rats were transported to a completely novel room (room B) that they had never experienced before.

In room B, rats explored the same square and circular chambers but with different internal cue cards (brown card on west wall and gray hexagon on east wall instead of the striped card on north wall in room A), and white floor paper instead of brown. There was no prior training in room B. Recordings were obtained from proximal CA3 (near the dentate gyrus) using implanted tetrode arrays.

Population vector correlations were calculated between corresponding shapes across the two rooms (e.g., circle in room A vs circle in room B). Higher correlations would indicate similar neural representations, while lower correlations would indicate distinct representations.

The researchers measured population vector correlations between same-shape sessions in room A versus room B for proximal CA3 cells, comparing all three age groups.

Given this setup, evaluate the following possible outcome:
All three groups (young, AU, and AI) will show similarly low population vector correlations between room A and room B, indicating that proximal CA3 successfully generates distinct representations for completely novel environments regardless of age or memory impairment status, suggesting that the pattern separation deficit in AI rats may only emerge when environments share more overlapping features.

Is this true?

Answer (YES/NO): YES